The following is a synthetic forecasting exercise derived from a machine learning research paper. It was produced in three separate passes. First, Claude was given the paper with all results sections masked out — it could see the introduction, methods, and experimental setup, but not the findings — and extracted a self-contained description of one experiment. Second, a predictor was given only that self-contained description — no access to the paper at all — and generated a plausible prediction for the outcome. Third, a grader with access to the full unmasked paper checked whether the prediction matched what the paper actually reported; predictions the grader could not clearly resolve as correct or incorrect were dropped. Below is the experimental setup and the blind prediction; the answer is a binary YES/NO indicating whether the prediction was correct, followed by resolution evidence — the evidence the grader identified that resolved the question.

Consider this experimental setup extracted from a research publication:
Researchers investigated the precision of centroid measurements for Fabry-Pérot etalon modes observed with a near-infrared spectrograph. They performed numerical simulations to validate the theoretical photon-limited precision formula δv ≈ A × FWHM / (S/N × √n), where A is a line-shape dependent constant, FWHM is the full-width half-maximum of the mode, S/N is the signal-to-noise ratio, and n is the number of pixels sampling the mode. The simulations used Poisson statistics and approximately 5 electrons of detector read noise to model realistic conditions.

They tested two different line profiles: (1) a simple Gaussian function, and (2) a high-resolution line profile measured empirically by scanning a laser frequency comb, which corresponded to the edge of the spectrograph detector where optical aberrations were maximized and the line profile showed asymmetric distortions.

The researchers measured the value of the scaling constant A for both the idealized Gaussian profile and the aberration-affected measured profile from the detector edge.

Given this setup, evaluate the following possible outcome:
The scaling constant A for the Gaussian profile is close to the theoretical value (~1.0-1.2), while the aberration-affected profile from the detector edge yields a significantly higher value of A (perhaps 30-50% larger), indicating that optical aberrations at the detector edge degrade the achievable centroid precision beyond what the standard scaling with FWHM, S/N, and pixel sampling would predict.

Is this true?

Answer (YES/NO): NO